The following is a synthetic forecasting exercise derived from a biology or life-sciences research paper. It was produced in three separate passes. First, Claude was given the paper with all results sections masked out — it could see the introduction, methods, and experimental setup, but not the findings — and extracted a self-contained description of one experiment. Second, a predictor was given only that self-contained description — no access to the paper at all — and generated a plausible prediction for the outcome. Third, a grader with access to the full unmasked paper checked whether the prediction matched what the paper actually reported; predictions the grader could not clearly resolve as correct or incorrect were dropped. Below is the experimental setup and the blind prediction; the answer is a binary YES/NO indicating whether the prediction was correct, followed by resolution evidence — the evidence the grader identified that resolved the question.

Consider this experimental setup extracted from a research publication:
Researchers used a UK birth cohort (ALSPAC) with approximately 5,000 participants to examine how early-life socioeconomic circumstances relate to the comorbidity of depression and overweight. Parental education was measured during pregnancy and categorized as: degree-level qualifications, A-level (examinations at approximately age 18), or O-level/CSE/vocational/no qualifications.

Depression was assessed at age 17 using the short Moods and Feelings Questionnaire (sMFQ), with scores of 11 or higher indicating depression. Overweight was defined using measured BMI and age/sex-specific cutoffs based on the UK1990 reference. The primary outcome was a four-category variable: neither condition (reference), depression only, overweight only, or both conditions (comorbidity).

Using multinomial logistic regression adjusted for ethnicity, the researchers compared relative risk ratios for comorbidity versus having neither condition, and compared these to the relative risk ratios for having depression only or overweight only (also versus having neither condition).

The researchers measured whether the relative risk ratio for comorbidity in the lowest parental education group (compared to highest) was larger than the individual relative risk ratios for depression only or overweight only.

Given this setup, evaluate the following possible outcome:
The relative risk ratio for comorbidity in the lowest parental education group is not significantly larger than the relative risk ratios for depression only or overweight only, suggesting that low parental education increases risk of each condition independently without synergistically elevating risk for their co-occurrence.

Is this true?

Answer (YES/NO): NO